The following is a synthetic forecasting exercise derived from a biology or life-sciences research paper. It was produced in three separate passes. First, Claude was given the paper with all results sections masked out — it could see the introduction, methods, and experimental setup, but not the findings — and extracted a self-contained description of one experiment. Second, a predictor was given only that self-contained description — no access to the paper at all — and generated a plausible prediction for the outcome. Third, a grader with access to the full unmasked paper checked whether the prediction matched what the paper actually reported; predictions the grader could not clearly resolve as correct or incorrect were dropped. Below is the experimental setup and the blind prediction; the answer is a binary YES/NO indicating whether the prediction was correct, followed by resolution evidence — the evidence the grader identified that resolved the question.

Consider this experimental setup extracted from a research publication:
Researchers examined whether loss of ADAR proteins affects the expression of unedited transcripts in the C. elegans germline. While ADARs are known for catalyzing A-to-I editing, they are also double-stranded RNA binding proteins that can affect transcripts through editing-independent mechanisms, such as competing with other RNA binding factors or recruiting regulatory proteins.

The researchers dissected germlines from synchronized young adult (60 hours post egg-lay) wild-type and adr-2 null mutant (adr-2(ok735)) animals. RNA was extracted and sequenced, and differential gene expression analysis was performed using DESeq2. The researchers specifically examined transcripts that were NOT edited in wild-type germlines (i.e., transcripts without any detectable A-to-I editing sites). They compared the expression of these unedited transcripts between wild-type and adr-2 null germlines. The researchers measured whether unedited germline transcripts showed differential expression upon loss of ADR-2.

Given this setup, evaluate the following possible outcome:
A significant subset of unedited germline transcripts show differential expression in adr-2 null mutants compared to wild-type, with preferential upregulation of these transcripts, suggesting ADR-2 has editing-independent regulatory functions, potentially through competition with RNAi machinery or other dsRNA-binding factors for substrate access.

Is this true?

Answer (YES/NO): YES